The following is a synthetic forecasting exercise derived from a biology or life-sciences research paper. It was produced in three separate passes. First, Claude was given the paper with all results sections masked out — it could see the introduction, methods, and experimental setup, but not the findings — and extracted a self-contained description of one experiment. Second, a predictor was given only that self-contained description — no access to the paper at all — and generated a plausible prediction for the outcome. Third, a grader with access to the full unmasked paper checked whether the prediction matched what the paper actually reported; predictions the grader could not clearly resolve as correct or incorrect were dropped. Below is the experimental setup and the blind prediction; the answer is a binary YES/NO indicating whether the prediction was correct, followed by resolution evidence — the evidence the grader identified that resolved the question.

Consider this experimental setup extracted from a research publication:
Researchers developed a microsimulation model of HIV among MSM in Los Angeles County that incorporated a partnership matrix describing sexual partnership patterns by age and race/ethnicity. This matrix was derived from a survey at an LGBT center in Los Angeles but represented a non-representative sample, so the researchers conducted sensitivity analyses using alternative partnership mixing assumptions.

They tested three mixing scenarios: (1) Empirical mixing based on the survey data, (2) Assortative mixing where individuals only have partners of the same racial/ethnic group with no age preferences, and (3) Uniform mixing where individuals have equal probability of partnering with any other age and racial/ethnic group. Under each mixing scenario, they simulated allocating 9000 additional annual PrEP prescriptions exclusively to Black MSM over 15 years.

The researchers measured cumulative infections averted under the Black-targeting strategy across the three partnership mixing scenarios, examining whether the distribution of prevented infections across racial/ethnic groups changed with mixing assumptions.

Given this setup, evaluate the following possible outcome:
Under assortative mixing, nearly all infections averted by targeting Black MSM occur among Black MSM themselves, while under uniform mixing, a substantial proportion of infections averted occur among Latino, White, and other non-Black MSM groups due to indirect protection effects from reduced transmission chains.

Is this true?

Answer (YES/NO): YES